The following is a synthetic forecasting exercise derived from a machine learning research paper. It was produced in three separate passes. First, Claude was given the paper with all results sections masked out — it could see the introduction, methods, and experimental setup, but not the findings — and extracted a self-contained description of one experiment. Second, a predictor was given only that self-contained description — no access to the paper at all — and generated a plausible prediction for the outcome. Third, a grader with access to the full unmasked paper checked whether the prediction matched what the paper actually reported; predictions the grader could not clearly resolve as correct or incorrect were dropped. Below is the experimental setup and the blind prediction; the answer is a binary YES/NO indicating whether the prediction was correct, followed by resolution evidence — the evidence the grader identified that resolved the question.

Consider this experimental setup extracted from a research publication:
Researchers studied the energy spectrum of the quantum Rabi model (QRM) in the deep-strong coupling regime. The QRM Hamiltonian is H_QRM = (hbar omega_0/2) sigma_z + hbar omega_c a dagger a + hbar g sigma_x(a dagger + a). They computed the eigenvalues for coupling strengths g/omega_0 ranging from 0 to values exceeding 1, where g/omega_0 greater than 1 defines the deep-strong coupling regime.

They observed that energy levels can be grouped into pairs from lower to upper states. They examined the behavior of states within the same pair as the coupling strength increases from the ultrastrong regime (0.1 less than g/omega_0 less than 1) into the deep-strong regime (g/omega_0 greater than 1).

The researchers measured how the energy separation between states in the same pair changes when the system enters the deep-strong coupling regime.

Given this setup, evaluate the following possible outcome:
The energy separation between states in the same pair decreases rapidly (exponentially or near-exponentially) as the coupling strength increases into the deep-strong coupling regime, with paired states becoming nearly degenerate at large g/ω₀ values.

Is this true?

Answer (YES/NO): YES